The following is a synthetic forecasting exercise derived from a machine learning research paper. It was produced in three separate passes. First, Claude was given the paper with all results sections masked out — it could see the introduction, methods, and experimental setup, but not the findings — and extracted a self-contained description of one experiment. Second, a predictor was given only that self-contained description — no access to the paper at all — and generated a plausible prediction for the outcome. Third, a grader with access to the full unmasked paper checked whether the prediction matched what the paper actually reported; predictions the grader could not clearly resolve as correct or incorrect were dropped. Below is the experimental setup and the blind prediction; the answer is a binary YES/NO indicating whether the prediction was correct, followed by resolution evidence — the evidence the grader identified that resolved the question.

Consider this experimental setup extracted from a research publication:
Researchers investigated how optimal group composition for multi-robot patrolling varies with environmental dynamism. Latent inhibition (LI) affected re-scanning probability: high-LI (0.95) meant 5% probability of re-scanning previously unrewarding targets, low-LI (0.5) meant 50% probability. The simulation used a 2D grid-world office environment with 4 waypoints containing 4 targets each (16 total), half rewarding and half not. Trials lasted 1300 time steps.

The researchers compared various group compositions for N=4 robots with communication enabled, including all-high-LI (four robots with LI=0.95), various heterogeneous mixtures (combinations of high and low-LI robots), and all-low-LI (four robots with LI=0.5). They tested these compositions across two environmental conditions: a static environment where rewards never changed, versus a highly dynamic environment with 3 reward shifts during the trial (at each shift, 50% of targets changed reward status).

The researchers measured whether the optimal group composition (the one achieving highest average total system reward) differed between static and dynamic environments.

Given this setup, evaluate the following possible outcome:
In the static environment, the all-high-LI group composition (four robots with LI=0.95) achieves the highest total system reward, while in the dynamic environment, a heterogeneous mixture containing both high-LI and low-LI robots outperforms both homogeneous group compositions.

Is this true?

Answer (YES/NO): YES